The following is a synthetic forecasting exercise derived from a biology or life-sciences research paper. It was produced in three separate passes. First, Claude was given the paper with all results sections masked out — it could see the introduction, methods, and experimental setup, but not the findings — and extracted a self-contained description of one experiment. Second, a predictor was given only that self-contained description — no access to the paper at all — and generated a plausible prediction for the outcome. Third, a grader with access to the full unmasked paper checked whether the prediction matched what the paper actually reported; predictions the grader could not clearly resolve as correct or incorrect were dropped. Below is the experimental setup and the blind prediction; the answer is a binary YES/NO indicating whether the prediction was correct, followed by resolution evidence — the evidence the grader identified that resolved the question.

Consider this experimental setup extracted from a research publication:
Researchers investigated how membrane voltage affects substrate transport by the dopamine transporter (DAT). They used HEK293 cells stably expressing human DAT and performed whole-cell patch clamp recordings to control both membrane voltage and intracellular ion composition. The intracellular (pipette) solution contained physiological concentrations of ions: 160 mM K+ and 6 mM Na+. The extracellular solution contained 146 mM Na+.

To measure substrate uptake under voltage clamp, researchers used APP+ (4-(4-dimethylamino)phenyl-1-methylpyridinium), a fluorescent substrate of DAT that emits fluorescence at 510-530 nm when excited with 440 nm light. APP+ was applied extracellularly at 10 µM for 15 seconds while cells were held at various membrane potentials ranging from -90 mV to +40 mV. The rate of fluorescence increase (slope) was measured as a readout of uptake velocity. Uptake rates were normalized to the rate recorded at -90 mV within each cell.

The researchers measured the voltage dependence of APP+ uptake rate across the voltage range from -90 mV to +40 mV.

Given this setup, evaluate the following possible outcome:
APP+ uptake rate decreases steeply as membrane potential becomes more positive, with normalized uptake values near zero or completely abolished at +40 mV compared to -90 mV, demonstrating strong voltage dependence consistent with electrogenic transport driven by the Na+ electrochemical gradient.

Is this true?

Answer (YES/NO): YES